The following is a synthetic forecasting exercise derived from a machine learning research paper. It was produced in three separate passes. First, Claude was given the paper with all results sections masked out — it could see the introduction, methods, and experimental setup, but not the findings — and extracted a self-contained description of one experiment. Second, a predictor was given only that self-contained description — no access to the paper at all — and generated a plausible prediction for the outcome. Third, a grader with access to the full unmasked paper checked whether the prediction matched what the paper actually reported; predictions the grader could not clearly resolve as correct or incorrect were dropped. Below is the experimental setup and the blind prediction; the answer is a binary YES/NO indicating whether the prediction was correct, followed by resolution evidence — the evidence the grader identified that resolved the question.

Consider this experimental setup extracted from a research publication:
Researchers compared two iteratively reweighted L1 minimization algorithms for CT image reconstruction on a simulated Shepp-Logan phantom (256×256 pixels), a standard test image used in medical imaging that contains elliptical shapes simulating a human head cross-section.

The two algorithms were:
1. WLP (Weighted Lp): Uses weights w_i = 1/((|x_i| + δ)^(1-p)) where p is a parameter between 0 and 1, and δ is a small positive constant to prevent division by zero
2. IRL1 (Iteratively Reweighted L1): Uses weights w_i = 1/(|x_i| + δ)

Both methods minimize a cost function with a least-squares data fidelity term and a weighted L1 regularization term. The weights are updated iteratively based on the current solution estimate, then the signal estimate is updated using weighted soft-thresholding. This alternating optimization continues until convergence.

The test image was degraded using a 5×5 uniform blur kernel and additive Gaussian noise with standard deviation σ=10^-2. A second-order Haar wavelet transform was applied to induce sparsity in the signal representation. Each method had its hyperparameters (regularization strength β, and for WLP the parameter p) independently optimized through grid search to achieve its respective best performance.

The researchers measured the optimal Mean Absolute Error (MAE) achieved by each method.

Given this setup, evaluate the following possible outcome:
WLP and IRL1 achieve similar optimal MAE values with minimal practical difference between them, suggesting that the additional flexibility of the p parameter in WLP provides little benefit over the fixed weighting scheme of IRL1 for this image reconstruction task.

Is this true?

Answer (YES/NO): YES